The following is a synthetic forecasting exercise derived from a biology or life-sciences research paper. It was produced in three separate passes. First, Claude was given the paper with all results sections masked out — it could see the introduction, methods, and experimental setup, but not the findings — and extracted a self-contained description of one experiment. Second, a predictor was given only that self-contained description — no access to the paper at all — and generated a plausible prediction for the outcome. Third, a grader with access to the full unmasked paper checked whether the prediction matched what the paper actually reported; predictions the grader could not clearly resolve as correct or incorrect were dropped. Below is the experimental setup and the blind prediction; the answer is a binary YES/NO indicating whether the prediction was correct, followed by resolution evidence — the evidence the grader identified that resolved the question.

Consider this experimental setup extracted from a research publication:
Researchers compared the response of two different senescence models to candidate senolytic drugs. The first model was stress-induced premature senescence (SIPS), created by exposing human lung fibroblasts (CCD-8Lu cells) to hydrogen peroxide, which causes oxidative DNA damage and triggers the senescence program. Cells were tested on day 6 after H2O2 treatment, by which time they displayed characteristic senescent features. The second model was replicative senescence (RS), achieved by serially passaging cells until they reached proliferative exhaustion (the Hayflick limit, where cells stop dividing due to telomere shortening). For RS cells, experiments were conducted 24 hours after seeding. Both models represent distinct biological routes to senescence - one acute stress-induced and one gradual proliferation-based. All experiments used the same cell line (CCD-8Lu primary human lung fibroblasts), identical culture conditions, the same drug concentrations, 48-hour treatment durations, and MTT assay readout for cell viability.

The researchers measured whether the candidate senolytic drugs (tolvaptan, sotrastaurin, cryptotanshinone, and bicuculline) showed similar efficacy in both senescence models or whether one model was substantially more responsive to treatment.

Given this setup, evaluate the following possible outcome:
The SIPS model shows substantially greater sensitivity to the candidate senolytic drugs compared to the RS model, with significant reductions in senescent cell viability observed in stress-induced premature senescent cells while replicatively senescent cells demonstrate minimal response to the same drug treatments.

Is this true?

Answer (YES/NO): NO